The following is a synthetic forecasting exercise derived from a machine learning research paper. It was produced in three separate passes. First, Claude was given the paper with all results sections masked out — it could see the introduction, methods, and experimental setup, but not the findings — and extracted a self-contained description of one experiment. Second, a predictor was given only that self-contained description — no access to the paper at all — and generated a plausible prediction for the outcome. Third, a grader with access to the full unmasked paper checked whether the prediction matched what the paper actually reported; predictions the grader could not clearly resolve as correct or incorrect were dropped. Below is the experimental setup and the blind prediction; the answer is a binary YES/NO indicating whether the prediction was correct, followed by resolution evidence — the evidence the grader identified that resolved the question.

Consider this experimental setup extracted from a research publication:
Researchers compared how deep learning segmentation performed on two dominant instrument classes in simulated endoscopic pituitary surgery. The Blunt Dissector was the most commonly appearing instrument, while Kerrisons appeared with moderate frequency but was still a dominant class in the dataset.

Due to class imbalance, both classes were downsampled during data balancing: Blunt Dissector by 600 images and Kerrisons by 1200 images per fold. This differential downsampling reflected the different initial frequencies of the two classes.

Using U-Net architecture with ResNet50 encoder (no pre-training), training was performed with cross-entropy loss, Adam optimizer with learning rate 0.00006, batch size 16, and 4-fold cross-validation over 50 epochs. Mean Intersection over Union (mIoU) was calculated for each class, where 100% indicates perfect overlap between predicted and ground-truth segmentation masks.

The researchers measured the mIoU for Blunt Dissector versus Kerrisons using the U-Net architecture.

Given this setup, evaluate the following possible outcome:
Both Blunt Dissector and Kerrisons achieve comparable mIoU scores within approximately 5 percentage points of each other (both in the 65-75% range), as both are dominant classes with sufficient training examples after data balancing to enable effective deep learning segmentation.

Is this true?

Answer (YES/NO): NO